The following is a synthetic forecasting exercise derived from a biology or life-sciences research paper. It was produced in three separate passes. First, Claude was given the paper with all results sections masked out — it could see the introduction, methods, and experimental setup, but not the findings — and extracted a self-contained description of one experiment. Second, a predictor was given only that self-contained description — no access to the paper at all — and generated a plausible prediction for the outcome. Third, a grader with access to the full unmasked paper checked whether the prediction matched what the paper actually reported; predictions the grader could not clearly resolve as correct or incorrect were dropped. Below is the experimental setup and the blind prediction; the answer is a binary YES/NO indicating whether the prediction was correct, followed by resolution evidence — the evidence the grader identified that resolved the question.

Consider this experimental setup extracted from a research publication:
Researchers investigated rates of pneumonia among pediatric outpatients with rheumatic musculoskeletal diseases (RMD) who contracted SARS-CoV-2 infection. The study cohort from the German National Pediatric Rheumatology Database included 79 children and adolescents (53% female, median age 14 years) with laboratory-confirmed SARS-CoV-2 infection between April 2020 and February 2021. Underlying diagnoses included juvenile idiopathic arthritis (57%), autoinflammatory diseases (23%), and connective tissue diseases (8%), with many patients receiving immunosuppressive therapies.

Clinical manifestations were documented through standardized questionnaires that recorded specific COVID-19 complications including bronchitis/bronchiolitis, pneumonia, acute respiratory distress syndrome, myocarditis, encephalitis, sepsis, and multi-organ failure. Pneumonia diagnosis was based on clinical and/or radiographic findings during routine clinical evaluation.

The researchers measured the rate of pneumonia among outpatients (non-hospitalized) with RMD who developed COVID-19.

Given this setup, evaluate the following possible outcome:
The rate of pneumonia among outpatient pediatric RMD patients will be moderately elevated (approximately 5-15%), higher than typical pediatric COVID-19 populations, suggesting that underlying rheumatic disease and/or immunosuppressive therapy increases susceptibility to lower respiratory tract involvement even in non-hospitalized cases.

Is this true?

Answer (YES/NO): NO